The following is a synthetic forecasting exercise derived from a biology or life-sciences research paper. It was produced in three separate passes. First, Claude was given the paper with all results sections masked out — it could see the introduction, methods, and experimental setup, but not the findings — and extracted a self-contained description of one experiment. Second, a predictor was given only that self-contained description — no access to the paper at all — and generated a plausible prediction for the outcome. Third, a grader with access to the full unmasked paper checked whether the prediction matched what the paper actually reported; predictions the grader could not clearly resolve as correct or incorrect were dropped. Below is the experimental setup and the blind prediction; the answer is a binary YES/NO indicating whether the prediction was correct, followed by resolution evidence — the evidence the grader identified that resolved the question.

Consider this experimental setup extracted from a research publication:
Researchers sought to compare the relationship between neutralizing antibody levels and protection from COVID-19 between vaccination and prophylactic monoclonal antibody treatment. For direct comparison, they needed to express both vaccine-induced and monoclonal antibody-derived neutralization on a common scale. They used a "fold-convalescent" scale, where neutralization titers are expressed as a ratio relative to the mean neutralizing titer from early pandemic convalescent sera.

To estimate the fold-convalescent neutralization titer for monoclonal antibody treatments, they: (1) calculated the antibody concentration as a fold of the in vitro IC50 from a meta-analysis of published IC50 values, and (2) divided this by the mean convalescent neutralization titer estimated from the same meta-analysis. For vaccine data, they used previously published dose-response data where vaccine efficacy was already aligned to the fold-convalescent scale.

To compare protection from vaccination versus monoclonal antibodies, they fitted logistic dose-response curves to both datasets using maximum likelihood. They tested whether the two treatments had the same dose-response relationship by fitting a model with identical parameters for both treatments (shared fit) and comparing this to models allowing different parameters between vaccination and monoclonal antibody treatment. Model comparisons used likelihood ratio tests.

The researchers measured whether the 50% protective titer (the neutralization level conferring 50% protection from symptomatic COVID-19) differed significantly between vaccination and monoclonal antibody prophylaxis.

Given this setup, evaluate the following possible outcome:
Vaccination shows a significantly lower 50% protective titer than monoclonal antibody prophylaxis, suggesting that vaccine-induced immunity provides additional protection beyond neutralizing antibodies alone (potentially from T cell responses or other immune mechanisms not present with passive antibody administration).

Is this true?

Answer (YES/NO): NO